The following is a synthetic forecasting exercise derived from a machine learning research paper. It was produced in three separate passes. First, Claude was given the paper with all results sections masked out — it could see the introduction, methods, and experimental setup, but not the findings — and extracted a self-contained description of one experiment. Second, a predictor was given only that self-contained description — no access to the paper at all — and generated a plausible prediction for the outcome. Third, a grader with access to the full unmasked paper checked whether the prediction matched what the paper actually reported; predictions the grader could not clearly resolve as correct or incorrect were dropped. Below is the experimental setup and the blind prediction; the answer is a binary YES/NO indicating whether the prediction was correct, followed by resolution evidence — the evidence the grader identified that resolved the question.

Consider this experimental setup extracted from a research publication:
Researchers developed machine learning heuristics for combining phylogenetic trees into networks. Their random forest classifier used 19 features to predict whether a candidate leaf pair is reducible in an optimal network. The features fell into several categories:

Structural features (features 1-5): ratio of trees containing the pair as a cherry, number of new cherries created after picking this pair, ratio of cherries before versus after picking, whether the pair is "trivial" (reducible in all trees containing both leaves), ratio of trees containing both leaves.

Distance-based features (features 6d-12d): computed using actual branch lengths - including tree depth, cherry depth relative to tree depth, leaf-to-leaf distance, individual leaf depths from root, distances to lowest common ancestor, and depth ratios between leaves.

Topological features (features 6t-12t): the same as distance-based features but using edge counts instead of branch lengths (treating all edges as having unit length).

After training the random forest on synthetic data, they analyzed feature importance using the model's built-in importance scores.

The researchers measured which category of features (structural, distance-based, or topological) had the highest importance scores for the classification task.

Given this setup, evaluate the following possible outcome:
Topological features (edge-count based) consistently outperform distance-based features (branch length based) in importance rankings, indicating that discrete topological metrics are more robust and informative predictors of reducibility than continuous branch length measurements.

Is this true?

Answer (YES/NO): NO